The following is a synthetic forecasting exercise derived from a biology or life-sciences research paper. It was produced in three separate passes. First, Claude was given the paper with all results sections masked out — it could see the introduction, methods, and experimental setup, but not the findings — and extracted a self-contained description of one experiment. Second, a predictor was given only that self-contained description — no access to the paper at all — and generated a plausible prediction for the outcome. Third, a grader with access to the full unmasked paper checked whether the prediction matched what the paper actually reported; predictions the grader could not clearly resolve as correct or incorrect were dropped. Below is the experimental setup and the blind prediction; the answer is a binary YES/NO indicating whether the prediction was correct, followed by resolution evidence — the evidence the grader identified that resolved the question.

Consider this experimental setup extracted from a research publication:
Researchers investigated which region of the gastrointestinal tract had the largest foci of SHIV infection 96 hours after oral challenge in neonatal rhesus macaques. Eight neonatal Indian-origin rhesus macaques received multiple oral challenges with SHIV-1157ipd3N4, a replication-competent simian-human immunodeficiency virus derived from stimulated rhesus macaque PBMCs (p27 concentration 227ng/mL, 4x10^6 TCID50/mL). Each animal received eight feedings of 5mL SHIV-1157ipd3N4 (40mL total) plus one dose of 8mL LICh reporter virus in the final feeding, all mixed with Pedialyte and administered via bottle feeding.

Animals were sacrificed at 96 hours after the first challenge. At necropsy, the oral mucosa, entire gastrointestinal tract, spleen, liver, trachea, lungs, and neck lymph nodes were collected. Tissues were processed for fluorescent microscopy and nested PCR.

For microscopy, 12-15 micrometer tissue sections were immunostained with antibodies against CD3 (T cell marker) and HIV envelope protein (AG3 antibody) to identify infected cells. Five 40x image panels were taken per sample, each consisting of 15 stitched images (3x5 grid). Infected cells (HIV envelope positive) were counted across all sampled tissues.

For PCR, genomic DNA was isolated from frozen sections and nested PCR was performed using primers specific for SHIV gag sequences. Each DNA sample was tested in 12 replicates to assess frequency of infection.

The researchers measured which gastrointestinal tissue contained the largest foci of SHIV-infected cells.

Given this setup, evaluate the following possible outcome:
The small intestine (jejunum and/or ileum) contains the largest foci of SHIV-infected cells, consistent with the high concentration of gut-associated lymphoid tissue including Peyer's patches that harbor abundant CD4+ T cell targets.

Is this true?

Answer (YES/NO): YES